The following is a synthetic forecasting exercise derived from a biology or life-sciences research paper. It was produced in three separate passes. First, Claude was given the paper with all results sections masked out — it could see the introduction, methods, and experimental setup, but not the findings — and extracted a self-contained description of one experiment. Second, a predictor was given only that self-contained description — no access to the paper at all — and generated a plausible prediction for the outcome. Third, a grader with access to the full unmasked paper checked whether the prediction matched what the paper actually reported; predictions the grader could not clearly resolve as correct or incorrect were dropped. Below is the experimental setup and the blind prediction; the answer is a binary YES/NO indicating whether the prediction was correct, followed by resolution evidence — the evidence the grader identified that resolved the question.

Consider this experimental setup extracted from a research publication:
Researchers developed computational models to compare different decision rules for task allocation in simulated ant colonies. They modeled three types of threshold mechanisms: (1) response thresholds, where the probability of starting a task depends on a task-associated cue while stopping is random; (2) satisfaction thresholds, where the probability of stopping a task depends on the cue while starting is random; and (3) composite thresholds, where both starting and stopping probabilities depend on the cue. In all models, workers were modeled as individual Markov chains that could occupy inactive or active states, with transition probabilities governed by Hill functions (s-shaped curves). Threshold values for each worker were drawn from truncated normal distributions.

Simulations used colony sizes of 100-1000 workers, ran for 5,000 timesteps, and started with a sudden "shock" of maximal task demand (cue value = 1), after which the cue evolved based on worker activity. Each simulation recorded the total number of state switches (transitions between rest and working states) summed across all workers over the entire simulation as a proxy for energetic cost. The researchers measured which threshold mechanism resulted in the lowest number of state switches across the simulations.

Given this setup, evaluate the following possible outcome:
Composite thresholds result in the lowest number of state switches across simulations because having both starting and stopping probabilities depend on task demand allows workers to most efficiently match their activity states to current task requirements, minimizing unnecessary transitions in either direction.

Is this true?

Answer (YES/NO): NO